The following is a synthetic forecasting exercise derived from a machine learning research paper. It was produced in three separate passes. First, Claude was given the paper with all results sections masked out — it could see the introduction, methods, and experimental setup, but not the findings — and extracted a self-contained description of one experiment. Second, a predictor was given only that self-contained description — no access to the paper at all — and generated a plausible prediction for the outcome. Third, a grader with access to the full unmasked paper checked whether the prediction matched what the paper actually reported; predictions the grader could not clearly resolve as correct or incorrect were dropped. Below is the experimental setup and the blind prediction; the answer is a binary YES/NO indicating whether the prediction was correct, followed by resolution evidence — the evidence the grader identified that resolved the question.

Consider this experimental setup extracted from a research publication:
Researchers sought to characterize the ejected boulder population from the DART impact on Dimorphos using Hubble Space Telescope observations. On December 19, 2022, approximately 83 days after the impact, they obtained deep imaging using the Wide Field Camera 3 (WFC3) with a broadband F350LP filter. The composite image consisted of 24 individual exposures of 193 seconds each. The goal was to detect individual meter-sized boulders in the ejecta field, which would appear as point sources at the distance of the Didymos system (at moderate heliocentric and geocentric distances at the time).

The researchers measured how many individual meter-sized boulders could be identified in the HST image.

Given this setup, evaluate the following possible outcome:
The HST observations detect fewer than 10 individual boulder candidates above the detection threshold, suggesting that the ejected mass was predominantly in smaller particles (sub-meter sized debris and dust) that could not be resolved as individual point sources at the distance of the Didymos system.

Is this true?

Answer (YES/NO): NO